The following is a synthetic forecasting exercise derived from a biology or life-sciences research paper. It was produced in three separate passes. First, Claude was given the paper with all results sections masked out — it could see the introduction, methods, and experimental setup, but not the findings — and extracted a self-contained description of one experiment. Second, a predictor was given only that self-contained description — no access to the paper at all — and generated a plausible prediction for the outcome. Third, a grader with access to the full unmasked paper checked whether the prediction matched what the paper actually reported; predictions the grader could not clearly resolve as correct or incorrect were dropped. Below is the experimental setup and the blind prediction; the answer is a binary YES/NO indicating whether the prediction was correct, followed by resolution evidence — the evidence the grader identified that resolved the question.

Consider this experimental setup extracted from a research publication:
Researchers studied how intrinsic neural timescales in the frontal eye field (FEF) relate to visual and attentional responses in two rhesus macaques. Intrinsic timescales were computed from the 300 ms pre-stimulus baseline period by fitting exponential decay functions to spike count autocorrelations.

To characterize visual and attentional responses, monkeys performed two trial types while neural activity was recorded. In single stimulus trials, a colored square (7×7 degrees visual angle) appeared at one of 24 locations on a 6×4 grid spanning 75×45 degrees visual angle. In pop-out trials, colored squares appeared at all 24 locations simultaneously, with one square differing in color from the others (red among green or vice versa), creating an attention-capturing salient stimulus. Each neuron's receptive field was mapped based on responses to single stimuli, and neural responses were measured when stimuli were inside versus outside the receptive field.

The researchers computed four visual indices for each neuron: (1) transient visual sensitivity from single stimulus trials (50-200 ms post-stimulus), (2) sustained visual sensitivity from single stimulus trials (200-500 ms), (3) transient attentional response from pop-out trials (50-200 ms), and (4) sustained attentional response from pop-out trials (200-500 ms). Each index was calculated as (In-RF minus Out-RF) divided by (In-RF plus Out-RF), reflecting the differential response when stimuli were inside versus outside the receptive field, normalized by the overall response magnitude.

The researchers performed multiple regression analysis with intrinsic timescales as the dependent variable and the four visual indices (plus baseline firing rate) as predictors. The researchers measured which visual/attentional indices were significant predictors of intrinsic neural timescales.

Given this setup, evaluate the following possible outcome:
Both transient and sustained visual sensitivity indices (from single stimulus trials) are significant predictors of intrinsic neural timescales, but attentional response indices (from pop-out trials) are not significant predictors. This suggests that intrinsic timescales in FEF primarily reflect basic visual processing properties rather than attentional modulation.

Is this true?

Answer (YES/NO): NO